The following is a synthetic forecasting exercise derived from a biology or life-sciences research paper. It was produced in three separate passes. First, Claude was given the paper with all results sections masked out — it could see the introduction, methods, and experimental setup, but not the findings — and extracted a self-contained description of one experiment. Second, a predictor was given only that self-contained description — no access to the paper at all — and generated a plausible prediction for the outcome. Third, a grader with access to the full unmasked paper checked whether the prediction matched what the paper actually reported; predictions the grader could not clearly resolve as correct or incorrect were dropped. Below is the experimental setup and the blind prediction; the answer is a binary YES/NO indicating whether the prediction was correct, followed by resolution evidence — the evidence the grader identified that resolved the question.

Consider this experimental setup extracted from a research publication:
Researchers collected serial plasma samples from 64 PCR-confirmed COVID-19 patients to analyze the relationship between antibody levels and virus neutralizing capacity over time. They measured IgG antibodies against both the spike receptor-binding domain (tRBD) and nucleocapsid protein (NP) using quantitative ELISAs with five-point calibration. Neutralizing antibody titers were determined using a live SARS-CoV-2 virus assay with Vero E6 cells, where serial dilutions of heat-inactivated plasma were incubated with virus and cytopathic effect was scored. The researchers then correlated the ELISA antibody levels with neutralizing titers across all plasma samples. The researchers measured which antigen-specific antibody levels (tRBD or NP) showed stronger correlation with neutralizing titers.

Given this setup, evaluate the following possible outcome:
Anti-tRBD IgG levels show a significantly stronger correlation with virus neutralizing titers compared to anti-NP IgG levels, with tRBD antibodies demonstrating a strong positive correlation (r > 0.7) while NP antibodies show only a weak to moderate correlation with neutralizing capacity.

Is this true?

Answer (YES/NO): NO